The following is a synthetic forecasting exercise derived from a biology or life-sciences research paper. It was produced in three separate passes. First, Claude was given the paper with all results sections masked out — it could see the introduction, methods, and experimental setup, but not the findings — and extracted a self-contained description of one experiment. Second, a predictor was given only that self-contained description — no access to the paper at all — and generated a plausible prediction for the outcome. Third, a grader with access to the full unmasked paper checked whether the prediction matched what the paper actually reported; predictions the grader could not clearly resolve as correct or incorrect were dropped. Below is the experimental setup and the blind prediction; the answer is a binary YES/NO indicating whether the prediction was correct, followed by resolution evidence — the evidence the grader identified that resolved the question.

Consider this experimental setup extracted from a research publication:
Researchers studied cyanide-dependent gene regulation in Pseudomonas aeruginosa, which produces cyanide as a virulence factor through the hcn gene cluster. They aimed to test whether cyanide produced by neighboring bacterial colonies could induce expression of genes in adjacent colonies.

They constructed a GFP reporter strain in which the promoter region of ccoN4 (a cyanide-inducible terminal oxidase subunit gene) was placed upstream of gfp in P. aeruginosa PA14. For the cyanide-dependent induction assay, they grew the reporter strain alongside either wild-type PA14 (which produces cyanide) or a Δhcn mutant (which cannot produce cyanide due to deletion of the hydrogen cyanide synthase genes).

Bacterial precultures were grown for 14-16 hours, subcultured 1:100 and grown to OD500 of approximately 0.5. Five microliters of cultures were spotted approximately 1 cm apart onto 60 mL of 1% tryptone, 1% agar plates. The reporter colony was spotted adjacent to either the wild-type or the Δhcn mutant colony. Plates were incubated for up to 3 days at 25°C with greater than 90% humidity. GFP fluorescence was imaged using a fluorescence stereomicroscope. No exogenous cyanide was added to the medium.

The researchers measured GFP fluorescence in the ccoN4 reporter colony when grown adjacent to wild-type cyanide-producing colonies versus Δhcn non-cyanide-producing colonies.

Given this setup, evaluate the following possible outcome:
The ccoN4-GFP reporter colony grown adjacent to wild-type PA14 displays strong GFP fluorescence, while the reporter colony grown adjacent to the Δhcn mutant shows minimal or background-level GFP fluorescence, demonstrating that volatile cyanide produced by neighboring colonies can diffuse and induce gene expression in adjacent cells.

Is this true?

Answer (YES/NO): YES